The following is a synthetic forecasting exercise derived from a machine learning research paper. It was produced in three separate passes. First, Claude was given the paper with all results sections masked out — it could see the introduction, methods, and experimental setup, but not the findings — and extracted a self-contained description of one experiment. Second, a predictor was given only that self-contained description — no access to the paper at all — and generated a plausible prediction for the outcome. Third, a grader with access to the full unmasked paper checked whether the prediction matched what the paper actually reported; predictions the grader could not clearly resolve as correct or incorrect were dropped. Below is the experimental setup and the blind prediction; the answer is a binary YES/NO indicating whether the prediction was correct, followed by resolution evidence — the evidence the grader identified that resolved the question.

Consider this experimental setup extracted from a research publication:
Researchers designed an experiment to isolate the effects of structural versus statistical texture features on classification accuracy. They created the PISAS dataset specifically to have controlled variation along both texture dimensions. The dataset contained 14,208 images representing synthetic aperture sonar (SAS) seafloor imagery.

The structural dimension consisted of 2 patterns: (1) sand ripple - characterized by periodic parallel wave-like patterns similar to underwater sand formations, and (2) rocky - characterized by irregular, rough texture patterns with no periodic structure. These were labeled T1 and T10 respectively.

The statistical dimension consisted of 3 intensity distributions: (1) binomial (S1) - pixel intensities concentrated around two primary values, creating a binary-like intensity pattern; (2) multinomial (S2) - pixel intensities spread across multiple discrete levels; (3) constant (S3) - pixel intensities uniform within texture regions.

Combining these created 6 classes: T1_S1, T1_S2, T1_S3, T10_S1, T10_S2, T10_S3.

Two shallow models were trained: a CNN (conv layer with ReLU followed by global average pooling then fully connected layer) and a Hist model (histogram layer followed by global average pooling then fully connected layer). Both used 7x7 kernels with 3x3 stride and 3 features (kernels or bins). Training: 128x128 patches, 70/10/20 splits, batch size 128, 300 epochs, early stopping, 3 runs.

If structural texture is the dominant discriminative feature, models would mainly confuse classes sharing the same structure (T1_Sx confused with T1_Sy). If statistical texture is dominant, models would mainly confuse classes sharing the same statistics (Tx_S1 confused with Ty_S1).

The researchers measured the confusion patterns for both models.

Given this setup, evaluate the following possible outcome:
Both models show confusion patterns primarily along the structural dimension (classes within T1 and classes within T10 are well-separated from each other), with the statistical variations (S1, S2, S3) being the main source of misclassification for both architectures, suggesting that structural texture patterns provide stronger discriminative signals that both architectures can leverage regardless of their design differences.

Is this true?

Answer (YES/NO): NO